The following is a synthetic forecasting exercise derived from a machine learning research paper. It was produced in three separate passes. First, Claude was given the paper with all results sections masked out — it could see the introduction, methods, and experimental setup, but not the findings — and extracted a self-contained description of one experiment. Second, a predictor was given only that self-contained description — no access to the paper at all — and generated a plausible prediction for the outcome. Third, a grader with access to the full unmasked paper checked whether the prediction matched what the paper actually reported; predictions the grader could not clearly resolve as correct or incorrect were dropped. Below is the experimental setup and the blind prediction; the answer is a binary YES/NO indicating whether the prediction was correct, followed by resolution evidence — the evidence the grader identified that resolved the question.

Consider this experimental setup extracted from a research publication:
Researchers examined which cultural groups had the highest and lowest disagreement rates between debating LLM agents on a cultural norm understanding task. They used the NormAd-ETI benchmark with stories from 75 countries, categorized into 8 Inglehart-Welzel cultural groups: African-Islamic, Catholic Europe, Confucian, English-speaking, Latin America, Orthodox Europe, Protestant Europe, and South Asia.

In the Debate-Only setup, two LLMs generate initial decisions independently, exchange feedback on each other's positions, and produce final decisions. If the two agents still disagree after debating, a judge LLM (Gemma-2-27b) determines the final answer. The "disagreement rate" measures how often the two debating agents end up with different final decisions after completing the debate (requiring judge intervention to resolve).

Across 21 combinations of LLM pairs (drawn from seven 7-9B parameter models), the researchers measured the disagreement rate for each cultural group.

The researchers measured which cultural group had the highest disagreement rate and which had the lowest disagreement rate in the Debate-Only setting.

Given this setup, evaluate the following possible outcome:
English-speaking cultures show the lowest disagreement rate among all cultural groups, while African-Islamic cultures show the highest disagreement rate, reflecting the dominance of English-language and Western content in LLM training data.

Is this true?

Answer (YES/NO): NO